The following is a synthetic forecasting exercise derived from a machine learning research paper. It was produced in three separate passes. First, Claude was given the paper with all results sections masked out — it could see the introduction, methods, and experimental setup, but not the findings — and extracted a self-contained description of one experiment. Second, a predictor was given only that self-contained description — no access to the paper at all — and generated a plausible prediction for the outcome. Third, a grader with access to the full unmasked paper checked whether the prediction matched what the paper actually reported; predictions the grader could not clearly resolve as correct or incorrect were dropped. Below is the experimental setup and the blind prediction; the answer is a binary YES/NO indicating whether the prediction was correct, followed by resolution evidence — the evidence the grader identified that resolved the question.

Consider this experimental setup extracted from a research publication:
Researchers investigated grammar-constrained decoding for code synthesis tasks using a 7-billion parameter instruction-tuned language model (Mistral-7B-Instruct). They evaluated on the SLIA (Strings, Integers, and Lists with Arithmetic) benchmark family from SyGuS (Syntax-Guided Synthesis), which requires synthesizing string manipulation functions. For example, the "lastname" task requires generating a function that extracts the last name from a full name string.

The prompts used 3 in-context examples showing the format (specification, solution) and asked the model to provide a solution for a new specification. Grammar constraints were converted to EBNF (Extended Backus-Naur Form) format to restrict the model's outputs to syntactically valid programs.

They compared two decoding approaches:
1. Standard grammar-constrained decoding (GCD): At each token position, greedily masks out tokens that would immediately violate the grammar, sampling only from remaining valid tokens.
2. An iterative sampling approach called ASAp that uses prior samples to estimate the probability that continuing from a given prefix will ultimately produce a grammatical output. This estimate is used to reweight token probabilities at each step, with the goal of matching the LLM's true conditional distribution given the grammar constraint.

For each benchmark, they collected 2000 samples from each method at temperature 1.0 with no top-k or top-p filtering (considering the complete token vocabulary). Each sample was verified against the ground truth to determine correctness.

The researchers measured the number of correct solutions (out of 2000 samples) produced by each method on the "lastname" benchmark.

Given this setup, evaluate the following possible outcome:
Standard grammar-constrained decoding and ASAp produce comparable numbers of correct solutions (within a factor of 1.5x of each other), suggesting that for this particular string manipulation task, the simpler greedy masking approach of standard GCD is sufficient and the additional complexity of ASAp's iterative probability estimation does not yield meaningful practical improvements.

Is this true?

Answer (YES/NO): NO